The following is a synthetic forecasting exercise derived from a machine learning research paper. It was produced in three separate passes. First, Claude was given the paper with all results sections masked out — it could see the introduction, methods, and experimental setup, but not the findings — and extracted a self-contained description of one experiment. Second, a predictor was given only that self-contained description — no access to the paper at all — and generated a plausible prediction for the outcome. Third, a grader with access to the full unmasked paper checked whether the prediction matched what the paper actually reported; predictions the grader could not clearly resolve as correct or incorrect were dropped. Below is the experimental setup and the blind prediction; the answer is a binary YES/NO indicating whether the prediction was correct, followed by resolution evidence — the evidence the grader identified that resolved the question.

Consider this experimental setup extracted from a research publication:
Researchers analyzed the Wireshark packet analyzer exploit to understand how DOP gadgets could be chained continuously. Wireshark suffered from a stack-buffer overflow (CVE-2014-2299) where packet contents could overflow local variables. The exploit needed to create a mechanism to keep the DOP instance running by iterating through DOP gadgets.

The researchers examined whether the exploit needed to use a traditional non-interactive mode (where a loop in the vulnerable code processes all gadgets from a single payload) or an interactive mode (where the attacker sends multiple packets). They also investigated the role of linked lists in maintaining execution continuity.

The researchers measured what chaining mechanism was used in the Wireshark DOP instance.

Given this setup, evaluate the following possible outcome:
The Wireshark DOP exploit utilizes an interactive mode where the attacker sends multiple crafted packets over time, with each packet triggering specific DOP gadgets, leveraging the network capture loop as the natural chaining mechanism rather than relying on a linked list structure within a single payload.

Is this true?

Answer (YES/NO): NO